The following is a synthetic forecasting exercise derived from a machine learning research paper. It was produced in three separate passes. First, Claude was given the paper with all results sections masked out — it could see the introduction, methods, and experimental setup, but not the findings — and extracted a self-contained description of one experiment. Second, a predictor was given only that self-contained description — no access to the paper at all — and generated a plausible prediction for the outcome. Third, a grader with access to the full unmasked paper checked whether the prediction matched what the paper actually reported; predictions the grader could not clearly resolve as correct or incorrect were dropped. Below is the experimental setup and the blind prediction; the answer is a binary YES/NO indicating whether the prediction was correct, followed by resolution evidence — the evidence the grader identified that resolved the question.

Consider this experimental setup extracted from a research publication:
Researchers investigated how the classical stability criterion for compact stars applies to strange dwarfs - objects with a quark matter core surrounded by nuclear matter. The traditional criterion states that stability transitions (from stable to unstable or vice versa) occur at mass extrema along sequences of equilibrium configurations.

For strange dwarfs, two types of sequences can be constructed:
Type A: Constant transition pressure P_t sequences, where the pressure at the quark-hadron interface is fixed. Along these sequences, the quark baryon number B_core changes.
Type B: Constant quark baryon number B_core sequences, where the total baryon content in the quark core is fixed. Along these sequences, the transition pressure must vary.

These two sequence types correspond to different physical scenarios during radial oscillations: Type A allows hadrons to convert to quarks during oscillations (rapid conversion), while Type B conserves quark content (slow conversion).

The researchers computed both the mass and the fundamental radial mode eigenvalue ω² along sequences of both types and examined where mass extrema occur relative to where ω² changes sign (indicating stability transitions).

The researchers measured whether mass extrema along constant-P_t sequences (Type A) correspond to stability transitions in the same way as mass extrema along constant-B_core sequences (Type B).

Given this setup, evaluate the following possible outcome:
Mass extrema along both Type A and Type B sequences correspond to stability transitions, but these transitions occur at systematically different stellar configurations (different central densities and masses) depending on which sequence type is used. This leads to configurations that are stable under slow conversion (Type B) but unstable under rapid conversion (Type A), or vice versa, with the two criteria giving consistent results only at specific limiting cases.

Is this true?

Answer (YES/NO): NO